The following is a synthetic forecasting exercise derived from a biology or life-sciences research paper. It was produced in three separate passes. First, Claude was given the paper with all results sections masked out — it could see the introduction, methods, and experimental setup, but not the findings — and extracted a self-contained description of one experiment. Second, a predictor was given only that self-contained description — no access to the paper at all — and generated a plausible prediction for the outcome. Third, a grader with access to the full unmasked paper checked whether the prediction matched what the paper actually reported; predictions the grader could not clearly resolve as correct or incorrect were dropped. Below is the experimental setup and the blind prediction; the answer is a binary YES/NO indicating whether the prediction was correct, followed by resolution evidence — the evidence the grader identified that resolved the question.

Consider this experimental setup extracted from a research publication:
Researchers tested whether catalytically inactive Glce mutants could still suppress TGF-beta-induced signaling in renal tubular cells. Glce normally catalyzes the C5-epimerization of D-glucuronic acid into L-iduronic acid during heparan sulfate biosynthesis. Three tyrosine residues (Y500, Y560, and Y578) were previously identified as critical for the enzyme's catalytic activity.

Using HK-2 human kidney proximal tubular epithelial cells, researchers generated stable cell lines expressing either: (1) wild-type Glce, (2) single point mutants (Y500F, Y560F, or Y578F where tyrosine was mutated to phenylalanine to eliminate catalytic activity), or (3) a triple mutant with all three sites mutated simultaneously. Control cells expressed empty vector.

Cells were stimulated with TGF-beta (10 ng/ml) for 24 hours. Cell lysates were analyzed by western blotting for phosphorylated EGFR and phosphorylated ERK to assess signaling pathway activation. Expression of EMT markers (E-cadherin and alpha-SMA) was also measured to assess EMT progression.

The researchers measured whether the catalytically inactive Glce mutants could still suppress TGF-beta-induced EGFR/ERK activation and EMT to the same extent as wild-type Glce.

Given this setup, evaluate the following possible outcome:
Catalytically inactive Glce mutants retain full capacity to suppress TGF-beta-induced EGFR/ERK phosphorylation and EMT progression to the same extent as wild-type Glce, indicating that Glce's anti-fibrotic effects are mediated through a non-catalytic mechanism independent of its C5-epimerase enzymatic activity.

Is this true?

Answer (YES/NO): YES